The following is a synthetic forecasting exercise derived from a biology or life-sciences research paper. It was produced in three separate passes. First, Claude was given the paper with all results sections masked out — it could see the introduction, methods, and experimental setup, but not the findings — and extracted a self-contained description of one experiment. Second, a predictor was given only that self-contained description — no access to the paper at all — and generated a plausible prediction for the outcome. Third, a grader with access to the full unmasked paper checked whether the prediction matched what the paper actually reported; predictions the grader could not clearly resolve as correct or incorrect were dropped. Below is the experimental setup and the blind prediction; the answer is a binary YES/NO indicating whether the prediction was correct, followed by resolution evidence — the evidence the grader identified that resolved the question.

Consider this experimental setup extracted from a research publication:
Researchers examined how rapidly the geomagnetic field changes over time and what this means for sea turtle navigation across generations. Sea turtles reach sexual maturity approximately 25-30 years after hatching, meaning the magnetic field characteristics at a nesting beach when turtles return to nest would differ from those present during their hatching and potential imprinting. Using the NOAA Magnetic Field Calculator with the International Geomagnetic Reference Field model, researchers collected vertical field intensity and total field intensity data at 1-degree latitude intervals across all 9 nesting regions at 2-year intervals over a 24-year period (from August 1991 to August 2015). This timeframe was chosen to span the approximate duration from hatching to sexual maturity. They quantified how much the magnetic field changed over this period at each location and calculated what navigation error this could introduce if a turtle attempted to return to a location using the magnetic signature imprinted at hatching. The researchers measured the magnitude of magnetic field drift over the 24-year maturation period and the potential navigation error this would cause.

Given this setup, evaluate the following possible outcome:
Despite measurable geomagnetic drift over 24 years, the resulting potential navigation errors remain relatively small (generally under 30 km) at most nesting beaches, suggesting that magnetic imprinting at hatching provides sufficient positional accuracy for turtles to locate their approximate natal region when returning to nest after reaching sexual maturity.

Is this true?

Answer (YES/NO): NO